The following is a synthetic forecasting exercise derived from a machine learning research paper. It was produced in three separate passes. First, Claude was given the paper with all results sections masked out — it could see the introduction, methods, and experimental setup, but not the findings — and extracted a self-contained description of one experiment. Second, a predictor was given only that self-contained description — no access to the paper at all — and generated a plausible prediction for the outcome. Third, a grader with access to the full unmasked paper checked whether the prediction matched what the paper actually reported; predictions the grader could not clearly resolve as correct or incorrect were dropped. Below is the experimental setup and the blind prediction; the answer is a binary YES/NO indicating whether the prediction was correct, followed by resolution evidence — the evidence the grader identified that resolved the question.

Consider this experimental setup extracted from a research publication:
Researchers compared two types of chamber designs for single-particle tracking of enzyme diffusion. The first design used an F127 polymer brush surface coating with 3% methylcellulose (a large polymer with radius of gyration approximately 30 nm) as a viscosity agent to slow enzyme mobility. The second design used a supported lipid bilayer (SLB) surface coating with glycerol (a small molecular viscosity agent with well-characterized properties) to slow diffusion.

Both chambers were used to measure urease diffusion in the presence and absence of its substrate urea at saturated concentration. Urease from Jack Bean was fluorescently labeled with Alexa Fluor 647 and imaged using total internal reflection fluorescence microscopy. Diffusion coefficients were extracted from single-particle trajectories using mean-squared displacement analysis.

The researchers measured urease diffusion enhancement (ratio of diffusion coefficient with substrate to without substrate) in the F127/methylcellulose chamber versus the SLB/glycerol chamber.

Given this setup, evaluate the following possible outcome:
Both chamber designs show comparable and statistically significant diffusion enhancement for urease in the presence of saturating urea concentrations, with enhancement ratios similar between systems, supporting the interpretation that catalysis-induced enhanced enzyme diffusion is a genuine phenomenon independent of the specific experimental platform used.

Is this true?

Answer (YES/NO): NO